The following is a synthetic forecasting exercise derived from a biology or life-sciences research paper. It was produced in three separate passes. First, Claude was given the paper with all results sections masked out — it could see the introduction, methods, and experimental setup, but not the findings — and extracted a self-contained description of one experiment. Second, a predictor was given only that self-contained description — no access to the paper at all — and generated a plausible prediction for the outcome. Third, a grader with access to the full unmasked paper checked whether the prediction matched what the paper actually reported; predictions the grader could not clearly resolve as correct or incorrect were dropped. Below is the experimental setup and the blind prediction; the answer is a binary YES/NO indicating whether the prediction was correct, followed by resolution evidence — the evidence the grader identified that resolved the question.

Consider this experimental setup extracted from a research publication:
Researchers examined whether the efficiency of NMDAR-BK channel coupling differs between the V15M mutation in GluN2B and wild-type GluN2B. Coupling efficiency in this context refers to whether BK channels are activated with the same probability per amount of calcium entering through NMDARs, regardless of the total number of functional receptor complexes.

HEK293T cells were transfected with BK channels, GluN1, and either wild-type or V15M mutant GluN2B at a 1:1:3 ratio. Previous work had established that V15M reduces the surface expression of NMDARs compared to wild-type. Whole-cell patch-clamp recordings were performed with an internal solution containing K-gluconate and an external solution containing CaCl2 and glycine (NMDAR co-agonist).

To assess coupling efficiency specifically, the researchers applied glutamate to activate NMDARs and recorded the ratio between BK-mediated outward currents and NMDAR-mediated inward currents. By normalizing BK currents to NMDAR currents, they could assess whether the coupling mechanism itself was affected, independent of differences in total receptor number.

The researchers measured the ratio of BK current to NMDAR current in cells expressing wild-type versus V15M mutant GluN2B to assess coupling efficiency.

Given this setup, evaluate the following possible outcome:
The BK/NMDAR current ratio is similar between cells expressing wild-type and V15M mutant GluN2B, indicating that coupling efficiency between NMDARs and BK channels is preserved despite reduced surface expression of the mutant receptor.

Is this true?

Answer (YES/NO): YES